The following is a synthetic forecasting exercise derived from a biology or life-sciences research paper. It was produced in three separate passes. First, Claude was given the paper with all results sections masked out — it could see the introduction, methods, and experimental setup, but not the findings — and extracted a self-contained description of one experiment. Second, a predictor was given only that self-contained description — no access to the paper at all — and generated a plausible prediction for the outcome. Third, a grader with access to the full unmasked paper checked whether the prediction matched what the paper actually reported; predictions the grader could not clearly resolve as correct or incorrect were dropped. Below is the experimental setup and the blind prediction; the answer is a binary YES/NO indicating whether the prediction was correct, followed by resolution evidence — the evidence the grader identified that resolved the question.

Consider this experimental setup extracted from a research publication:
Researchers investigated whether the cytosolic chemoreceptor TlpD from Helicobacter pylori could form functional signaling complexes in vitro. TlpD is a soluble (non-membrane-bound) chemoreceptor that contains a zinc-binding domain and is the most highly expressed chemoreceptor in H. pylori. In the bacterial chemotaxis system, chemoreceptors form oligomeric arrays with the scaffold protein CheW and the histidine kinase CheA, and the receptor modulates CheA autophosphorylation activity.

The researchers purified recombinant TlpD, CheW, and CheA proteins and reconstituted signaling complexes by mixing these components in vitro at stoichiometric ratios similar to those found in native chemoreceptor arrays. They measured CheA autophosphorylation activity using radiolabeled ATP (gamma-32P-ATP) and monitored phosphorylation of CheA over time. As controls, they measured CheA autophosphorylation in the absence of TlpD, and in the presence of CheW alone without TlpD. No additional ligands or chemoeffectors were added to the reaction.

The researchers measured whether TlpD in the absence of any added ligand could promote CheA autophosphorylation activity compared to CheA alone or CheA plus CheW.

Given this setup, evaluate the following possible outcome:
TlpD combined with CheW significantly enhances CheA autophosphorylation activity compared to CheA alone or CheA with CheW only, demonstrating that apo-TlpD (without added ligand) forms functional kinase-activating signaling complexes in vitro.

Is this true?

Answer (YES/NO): YES